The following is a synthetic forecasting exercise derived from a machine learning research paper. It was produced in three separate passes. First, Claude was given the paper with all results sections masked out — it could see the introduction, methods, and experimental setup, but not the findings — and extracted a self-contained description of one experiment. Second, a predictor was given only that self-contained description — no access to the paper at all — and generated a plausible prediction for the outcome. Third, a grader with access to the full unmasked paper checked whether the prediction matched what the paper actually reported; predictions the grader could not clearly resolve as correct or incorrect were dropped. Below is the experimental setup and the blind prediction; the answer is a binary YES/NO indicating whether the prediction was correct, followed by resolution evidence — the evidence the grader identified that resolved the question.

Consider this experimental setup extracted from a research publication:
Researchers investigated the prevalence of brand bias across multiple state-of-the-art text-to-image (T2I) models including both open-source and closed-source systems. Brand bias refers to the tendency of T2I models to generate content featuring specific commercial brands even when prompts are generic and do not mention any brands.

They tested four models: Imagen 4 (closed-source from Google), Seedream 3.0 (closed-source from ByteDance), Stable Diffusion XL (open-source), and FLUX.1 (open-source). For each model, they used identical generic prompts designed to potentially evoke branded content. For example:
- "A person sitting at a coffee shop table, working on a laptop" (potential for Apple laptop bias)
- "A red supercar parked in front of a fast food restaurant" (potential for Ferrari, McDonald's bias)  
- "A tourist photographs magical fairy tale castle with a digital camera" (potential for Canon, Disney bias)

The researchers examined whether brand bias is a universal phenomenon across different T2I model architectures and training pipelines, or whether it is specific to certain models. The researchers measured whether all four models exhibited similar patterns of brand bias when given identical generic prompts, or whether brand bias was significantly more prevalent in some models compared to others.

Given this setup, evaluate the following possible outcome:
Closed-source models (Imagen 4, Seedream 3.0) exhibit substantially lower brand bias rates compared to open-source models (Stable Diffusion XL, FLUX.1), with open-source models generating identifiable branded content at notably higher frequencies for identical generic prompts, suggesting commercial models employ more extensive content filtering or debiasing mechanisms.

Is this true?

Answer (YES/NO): NO